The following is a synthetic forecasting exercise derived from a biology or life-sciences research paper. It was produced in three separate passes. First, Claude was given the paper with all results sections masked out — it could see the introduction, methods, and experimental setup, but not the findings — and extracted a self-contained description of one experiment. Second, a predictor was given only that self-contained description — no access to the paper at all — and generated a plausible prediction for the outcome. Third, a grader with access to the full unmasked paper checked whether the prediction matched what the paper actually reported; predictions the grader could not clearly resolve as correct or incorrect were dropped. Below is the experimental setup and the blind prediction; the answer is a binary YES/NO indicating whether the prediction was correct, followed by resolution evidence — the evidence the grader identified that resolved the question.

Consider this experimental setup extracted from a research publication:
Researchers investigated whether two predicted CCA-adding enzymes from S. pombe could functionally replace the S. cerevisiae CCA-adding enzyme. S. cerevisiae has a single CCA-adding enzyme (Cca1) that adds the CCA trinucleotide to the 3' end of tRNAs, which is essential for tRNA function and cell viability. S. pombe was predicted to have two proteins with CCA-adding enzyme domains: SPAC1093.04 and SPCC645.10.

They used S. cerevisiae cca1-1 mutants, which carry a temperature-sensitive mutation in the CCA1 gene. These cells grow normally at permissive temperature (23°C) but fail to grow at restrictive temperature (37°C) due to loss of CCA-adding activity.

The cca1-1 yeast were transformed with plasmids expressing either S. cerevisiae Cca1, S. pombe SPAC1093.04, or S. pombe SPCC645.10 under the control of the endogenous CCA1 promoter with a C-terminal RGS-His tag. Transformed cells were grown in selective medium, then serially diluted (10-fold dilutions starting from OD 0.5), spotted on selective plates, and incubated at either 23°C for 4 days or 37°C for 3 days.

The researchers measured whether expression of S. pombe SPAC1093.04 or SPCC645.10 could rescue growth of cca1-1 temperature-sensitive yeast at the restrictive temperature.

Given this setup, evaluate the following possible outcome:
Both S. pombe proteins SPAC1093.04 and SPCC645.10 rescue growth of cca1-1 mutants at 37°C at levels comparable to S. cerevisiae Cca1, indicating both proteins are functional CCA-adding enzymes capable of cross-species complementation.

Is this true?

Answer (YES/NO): NO